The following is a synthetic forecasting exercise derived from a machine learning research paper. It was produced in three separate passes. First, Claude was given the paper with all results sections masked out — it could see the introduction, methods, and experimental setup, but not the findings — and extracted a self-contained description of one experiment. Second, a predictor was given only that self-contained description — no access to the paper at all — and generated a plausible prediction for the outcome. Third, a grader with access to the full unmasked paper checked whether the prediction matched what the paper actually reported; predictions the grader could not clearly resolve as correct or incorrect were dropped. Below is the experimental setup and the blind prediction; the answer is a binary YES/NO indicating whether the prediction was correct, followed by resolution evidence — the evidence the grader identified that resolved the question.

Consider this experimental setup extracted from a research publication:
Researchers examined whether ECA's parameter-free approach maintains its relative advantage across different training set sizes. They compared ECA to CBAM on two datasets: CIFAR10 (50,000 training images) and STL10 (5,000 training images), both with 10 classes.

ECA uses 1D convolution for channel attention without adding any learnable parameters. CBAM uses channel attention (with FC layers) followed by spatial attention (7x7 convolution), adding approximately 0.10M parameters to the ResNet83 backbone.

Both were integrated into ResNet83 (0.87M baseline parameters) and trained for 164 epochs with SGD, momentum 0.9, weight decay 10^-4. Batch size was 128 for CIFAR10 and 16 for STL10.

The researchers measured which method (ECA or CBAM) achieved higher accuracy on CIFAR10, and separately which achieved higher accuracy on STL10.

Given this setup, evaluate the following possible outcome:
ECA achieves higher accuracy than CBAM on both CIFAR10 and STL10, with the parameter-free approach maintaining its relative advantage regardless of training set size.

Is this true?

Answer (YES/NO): NO